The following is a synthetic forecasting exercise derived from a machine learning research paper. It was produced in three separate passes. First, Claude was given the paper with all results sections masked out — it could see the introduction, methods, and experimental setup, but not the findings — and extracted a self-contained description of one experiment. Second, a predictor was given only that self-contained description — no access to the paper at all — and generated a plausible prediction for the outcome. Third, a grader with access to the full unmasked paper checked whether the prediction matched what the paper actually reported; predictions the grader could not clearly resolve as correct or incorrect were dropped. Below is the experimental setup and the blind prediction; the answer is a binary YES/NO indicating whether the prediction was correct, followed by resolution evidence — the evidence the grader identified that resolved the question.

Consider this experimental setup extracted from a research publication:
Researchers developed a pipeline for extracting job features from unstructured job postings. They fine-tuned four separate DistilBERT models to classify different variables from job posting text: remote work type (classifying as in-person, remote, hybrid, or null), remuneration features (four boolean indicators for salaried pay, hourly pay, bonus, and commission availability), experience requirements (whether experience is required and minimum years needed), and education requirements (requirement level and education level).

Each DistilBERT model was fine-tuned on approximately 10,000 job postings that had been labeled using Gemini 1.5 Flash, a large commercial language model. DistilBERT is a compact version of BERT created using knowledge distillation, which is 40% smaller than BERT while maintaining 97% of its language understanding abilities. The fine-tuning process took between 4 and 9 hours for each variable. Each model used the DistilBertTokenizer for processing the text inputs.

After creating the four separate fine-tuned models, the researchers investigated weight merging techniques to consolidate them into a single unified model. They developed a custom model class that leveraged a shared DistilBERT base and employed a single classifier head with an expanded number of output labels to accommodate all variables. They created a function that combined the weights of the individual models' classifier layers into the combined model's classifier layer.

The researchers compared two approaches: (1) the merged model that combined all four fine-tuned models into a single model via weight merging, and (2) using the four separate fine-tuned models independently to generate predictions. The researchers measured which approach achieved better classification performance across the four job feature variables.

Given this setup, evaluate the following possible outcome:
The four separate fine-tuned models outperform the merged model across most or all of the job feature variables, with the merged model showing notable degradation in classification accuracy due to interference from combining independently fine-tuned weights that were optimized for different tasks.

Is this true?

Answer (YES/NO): YES